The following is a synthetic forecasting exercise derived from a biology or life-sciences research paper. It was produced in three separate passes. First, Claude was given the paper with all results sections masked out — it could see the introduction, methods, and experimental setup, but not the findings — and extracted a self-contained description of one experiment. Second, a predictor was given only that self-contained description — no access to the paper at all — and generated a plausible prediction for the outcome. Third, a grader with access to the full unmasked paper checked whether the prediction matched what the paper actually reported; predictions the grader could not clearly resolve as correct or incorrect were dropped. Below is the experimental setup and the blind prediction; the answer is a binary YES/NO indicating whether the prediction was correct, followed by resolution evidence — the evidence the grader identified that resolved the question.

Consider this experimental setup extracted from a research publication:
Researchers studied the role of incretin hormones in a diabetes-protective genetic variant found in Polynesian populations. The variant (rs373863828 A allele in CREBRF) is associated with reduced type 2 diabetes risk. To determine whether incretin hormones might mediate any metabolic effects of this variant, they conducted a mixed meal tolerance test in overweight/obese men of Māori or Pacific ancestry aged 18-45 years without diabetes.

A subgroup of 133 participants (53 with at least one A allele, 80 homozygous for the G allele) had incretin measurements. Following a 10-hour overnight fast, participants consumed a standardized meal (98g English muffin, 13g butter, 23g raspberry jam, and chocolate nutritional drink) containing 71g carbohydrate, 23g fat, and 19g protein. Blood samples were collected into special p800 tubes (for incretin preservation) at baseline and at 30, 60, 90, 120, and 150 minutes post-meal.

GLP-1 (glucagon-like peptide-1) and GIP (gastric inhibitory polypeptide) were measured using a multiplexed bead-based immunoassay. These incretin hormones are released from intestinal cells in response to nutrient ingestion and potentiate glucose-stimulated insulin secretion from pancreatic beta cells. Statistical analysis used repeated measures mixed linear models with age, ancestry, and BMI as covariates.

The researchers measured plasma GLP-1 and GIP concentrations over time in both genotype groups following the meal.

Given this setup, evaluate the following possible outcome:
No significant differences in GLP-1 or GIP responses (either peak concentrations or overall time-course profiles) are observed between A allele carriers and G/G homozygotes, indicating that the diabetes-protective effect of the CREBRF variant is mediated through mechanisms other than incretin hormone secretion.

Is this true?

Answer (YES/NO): YES